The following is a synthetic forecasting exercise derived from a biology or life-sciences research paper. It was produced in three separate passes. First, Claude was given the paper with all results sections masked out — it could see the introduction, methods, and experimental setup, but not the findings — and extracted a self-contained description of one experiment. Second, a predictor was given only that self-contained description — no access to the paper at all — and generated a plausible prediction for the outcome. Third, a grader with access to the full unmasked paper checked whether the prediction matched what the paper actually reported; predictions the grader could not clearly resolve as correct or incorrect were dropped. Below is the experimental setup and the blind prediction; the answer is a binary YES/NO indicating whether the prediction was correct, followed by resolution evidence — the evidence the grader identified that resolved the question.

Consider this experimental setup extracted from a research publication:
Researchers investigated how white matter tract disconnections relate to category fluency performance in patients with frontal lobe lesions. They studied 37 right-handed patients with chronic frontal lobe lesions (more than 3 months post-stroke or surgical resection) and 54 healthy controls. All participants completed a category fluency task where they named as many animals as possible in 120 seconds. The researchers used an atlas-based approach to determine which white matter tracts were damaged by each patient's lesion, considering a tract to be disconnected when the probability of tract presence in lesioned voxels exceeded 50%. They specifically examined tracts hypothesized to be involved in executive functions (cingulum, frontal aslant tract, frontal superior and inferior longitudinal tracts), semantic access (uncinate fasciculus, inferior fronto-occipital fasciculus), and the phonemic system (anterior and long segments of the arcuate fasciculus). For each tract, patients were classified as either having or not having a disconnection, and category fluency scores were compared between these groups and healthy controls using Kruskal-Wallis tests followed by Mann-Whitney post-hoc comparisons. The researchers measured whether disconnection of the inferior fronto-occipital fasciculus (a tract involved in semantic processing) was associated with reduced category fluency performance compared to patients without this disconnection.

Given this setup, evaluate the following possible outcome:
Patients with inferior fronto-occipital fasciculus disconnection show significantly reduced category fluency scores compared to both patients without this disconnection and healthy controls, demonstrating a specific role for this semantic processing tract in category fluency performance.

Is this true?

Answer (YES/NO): NO